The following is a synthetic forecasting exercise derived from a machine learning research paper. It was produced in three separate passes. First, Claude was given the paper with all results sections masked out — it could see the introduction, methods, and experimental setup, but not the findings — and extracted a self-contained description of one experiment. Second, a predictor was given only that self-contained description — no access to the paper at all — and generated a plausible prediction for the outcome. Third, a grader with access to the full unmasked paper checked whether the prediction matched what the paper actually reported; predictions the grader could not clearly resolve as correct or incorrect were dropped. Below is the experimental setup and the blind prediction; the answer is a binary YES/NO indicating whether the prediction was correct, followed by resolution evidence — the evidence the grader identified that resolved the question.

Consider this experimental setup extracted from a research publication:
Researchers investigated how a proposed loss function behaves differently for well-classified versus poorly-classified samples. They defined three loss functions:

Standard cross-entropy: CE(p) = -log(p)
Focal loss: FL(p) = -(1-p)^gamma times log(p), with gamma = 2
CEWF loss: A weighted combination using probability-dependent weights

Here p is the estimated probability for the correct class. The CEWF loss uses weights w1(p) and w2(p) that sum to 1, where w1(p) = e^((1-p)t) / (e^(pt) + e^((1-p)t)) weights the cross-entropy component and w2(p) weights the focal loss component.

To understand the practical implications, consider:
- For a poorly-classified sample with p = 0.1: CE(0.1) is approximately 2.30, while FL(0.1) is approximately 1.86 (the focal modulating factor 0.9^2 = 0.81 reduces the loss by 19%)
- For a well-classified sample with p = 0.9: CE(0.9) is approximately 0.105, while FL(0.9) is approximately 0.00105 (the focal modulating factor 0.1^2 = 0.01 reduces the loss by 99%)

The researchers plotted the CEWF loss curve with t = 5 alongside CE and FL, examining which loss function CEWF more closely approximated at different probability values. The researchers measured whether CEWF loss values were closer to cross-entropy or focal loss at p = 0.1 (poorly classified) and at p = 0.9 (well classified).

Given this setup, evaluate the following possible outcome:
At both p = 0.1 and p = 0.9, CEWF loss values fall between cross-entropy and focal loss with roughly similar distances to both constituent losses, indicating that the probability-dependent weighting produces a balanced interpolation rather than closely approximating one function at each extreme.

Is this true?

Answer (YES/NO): NO